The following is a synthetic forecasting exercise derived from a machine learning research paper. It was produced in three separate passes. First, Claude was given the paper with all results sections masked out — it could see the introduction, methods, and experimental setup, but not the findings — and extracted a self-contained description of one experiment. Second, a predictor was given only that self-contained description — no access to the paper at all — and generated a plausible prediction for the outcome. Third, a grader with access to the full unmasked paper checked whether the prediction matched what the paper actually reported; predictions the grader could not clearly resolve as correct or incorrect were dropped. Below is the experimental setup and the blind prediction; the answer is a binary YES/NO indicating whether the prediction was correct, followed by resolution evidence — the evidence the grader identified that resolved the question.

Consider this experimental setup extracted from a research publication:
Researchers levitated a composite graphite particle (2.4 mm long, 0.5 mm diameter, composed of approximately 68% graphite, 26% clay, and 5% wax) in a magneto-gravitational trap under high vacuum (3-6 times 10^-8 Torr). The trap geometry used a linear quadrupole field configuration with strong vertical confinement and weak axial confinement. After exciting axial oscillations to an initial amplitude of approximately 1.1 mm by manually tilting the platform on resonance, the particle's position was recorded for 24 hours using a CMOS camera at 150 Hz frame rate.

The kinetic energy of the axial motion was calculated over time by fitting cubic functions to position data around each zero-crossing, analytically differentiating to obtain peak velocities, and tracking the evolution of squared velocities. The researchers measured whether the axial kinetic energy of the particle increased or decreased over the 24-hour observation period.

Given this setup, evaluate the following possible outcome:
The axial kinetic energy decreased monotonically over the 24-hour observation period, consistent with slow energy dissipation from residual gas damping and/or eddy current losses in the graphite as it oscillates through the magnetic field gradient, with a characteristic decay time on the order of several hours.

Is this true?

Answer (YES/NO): NO